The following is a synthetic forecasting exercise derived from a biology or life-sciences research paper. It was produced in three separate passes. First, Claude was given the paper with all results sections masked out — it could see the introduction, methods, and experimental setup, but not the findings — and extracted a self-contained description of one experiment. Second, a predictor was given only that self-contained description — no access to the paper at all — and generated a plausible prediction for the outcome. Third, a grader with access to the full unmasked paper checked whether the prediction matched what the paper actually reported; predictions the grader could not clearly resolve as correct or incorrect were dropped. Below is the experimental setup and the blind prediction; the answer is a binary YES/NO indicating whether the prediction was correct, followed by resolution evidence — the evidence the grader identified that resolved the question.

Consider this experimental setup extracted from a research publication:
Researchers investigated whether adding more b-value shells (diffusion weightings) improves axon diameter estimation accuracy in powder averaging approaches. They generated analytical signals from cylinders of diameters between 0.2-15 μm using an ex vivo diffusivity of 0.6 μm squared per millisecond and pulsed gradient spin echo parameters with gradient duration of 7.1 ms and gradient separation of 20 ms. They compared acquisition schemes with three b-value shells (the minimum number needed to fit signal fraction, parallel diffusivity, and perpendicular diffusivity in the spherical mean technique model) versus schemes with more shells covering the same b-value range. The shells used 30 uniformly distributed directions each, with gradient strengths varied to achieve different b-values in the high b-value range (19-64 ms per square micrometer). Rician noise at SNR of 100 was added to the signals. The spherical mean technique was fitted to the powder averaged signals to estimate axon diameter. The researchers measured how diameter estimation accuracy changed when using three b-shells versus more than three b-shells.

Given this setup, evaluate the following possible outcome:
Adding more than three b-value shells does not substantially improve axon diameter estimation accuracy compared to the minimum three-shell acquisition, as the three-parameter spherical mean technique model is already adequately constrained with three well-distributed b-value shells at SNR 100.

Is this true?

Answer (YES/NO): YES